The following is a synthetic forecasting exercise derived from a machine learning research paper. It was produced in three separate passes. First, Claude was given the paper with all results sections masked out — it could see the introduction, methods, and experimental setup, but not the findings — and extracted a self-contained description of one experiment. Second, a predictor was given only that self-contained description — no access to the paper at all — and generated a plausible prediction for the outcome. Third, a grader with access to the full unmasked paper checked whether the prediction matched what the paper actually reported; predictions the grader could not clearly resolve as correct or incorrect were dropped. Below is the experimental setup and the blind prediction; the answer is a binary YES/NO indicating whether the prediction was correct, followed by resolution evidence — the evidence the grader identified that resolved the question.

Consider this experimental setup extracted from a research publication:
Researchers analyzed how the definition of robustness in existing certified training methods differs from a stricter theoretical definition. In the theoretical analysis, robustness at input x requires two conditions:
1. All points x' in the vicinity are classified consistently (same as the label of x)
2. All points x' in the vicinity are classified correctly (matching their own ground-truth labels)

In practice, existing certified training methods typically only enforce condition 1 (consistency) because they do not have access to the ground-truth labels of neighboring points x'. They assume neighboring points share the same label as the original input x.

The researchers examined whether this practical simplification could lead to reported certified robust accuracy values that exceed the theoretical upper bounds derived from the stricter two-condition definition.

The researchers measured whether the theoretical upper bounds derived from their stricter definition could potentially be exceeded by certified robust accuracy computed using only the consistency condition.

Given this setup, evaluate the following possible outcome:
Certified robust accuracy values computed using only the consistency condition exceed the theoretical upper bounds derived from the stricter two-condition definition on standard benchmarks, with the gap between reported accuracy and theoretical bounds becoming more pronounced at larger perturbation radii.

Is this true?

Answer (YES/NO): NO